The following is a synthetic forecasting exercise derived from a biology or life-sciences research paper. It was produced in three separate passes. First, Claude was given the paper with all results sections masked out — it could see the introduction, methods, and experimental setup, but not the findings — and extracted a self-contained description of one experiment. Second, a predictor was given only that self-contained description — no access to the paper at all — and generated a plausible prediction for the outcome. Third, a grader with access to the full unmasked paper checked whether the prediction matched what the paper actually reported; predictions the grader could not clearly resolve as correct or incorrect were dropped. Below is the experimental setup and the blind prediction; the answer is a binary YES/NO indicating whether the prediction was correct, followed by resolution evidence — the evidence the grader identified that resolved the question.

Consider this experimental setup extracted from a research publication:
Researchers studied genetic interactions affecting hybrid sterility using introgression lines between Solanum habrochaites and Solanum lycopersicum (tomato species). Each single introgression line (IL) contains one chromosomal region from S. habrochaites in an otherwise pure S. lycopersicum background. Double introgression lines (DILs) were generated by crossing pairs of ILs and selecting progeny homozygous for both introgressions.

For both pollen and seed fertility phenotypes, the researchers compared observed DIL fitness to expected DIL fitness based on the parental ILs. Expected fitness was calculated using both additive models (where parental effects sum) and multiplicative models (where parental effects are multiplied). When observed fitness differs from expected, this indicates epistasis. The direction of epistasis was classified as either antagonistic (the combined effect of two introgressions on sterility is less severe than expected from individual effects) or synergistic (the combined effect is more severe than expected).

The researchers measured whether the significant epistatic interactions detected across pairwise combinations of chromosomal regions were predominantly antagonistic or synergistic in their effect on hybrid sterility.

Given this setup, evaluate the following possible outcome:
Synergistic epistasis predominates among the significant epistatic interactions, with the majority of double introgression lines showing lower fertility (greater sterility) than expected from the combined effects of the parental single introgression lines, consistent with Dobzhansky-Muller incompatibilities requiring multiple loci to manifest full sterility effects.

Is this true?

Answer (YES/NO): NO